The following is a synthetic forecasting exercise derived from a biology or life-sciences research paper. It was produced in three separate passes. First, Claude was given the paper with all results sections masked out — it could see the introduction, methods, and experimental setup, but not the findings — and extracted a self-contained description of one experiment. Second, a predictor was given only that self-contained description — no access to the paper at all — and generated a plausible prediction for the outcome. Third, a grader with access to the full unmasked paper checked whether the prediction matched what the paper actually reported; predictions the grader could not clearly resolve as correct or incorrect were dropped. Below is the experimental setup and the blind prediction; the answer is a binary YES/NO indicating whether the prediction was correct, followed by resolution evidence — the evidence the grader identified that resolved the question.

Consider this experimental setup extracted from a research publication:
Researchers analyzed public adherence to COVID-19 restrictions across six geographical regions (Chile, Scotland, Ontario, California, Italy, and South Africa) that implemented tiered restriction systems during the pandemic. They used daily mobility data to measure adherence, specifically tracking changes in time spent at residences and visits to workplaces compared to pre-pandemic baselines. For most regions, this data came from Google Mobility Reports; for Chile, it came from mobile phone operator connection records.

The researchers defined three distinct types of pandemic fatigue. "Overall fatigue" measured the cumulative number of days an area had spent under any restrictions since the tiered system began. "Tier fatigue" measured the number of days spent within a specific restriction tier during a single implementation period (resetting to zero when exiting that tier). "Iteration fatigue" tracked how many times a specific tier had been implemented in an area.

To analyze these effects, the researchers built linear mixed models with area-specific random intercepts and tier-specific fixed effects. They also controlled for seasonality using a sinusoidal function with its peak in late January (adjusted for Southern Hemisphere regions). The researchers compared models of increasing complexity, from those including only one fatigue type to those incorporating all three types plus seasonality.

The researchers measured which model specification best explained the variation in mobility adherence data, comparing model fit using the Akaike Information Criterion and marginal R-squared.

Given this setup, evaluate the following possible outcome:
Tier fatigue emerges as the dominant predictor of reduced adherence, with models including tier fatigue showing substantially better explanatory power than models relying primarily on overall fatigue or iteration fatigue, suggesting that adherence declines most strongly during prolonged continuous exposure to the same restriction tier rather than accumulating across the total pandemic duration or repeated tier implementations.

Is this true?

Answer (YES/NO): NO